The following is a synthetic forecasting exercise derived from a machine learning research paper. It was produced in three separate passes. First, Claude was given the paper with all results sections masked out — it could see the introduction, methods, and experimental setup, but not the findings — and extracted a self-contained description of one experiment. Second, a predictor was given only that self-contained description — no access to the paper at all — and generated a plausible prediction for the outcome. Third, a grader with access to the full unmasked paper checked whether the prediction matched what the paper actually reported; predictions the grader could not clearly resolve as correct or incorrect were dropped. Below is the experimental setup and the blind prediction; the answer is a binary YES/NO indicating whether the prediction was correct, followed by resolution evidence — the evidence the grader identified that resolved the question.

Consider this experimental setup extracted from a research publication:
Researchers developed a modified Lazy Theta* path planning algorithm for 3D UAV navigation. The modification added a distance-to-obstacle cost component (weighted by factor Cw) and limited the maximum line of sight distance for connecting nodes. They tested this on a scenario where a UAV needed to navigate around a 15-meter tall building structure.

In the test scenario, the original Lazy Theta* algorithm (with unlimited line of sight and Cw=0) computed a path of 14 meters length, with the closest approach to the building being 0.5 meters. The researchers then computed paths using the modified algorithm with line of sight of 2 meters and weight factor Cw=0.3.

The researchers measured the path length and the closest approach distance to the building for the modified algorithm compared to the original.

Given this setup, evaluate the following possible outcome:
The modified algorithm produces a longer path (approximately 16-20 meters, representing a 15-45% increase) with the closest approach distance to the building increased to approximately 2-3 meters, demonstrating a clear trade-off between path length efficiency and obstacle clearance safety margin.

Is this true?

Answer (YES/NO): NO